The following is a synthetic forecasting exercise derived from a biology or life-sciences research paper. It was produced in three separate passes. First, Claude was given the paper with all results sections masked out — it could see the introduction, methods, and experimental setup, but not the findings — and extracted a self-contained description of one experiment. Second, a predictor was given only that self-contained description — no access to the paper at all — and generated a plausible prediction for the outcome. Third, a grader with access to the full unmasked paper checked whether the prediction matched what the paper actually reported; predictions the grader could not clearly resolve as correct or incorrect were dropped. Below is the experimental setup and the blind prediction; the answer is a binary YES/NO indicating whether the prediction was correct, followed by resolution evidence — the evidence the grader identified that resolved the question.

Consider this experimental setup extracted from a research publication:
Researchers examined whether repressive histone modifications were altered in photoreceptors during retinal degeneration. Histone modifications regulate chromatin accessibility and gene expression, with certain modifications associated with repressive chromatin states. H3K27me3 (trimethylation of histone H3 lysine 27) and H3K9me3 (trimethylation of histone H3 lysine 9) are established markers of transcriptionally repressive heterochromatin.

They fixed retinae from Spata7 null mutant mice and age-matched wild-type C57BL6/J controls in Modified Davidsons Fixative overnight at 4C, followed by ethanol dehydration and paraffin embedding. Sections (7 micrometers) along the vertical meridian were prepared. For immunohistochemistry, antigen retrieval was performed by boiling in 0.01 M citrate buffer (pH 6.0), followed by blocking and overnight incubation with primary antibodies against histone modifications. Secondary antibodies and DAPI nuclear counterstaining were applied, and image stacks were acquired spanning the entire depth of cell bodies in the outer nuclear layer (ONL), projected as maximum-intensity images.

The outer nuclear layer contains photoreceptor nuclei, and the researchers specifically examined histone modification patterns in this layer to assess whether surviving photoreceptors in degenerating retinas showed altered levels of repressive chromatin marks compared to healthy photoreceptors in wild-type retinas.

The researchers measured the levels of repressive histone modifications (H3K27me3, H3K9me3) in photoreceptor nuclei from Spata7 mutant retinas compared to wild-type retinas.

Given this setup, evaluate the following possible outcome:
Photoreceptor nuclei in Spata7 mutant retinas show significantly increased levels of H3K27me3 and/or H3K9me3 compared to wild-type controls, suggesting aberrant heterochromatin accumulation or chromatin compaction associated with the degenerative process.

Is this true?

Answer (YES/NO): YES